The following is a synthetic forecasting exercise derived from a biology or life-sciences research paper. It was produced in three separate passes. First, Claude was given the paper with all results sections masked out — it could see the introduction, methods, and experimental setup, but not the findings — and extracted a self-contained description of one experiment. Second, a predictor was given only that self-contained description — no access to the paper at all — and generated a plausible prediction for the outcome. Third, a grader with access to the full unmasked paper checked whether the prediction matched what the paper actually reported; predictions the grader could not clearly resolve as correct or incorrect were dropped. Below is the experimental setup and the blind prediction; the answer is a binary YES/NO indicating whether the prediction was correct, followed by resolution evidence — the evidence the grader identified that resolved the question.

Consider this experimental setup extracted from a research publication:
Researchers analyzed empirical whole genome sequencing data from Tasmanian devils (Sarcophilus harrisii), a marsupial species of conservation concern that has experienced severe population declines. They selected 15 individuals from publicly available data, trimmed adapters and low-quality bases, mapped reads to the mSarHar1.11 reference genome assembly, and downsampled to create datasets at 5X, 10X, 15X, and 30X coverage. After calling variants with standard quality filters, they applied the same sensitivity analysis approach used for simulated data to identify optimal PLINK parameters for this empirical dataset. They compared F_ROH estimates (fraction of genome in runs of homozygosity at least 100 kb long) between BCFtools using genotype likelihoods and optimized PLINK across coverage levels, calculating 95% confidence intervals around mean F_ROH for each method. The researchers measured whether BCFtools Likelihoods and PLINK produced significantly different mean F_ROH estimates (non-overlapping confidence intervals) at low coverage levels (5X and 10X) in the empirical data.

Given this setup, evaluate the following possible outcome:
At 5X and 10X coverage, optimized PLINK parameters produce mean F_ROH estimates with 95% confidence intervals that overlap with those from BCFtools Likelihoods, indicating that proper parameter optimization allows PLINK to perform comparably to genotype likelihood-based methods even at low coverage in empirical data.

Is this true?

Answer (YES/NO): NO